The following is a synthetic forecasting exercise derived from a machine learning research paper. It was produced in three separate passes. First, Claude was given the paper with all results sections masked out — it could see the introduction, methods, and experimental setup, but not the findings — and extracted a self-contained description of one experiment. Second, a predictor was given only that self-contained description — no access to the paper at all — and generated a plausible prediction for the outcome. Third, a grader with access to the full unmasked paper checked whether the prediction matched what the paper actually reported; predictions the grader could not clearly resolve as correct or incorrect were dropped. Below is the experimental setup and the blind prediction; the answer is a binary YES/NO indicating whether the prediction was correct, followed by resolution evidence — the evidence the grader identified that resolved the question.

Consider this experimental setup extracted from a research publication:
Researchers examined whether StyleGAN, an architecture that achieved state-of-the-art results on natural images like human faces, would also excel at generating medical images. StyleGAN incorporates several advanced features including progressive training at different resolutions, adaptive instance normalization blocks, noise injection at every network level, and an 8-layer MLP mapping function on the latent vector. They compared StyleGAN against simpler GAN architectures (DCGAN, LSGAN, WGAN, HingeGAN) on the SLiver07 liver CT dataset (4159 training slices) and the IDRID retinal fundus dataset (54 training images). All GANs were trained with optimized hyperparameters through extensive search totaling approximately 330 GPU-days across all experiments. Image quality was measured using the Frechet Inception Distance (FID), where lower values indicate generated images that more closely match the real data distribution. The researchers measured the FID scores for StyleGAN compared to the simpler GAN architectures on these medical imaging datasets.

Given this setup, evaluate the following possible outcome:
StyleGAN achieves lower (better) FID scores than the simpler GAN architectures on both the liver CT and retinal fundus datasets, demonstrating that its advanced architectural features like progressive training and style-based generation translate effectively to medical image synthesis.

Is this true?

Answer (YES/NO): YES